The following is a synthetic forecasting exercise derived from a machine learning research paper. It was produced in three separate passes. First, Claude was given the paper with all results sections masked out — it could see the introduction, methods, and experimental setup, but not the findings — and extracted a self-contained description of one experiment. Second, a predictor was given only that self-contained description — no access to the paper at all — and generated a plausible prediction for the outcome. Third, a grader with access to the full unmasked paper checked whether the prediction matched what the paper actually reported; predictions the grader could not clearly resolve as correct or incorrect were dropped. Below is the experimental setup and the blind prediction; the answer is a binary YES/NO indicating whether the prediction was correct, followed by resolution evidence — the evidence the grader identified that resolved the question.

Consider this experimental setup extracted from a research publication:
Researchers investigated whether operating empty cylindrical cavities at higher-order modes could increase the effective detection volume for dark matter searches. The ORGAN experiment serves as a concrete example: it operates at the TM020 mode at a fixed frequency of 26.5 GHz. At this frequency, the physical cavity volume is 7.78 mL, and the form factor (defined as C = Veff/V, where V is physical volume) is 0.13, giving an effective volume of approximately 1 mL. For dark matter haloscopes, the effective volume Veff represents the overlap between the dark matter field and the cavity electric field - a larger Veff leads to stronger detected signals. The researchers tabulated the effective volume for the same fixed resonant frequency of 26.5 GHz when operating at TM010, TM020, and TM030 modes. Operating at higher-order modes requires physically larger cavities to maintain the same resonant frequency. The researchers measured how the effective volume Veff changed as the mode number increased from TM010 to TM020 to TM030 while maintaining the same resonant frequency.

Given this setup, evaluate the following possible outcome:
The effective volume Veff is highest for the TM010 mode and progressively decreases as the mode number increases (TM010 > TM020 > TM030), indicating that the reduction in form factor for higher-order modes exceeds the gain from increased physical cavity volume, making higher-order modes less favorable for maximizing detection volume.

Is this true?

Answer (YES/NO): NO